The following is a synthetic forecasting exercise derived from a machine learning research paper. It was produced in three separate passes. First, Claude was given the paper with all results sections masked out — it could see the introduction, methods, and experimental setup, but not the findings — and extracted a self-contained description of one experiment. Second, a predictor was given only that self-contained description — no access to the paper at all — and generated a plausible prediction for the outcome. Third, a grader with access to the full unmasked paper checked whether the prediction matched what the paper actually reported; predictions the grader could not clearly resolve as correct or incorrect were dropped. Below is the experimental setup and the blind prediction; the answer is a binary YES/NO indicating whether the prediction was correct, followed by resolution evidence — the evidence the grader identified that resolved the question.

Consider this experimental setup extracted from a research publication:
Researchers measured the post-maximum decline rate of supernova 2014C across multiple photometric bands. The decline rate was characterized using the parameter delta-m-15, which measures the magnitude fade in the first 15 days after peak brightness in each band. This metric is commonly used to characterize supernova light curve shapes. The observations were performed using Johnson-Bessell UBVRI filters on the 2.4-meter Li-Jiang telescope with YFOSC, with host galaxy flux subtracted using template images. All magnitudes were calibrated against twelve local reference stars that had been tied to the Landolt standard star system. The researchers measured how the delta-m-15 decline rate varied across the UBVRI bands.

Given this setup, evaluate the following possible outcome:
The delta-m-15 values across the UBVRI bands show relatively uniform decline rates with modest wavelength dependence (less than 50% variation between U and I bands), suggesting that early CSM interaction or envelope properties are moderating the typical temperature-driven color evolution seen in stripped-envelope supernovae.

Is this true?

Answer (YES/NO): NO